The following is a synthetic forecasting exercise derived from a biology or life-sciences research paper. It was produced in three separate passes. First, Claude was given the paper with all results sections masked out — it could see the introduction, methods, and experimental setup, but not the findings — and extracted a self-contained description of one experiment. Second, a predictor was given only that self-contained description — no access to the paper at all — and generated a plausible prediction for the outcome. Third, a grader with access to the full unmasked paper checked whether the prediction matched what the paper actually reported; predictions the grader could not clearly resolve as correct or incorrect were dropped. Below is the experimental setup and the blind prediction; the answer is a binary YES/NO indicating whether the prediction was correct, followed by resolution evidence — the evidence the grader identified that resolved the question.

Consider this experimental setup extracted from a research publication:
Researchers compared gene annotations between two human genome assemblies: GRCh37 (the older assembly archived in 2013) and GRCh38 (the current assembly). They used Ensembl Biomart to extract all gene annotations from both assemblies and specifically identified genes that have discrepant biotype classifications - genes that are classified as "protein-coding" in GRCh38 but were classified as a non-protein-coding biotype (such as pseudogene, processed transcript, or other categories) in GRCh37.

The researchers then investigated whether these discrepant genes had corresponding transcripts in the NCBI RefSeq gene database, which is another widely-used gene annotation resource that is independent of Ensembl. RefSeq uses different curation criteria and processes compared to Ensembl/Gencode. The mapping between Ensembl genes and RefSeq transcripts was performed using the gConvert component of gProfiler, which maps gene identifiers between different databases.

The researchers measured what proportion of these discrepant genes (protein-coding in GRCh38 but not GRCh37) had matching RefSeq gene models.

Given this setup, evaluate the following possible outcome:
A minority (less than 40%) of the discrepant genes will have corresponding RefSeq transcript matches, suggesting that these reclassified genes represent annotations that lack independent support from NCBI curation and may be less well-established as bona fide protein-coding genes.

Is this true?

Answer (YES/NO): NO